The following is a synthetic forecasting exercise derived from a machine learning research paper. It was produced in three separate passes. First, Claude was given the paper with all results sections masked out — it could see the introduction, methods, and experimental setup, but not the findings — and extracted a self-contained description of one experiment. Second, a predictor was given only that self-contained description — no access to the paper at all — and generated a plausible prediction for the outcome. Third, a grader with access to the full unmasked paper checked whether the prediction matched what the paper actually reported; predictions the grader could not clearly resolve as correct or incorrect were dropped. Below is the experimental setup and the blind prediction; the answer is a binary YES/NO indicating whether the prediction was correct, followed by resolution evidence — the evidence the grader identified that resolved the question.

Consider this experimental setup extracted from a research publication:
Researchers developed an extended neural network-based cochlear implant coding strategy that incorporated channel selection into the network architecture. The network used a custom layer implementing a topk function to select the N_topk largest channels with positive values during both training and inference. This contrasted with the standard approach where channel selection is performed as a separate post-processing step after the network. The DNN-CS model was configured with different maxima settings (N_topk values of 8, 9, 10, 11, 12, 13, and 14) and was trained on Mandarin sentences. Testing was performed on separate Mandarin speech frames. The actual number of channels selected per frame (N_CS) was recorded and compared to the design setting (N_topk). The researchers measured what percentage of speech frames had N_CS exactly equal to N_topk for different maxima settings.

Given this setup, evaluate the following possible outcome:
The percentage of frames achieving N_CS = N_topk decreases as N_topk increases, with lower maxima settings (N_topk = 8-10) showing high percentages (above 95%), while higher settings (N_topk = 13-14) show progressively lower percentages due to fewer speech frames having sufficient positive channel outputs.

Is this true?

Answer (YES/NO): NO